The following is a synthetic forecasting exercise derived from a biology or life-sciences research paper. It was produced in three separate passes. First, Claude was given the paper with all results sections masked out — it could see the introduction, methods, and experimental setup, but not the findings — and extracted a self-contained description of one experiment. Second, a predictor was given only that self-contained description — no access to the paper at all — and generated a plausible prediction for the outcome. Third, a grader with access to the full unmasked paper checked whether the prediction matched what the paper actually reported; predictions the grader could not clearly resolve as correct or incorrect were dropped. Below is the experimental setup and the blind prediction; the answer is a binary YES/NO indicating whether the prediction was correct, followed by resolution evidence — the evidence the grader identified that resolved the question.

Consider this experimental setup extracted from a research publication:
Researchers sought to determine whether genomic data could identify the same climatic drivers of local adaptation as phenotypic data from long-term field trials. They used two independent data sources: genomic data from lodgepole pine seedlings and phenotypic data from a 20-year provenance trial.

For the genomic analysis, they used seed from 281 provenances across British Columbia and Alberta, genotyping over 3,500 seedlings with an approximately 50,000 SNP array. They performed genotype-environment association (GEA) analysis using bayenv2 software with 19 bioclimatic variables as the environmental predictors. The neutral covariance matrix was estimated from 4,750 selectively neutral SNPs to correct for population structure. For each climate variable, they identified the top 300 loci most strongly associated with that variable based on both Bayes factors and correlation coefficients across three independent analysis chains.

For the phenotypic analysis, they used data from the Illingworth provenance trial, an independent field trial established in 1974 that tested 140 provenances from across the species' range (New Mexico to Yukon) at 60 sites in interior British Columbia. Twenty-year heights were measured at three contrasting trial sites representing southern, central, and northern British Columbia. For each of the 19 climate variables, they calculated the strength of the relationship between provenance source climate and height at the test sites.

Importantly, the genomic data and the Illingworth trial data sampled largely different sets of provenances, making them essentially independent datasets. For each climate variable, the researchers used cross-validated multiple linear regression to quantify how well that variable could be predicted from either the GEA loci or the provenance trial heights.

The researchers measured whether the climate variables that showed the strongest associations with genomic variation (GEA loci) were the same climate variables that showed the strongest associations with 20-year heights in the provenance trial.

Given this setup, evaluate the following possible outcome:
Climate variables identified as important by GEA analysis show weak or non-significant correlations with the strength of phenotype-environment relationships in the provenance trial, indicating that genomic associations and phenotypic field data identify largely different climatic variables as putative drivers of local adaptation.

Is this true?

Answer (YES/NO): NO